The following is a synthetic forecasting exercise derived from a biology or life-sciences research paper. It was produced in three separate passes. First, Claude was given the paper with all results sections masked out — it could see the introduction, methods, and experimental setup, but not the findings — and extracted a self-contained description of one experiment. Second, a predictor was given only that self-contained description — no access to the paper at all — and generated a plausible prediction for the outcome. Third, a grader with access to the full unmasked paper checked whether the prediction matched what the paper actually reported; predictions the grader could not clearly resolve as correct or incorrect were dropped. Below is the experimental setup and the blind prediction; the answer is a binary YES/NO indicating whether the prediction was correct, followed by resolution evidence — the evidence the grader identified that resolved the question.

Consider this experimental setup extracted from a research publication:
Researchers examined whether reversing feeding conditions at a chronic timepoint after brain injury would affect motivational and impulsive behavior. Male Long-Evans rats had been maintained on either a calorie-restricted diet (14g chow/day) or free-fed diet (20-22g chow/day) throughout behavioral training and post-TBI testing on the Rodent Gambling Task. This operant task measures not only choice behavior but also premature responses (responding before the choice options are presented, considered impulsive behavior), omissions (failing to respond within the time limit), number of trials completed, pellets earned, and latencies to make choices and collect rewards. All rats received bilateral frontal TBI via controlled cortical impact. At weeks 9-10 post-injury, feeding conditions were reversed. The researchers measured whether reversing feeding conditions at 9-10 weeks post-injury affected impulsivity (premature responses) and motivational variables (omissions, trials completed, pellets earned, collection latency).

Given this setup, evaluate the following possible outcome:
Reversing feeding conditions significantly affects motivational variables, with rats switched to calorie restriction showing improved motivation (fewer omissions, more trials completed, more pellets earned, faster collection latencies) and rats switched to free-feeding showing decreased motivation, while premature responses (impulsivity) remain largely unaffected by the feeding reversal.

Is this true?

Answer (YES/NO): NO